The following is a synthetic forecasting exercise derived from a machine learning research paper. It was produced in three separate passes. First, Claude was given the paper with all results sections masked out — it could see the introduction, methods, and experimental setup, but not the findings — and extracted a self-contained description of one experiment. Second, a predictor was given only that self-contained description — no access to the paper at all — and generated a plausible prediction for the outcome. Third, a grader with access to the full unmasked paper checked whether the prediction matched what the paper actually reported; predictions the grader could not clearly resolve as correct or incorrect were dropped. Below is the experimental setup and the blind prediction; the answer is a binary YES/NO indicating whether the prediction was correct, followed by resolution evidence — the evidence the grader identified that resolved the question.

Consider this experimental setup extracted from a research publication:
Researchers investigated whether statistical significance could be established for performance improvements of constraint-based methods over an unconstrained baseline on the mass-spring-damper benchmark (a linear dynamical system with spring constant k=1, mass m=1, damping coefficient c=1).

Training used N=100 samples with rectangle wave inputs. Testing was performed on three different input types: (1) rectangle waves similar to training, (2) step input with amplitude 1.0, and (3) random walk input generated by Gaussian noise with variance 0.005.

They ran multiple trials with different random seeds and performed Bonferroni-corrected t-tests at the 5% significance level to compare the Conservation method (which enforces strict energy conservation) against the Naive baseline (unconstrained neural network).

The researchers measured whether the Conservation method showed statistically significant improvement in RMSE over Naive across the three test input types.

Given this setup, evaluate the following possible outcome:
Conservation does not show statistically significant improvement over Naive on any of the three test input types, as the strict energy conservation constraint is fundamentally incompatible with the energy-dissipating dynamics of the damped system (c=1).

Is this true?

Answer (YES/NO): NO